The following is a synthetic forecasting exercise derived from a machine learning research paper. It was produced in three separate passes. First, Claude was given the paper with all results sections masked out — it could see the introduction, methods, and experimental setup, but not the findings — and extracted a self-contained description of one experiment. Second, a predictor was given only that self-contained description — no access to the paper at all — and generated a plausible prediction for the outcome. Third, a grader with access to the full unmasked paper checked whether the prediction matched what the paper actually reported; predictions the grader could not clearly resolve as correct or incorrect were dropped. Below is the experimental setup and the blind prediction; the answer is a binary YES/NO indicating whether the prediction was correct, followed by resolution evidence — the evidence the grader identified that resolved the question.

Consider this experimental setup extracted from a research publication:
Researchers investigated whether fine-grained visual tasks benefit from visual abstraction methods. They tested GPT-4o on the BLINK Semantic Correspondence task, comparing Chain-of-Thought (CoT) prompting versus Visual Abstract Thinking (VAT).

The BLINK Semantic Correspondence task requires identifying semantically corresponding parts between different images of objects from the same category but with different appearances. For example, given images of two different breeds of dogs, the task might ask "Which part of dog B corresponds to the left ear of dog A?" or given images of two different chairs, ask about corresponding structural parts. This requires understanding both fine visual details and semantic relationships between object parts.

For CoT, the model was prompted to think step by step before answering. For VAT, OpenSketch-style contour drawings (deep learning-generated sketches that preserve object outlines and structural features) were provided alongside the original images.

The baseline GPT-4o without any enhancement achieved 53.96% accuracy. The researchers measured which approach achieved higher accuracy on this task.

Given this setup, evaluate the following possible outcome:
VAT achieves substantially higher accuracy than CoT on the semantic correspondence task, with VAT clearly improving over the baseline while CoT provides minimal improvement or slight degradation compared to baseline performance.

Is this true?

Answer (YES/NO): NO